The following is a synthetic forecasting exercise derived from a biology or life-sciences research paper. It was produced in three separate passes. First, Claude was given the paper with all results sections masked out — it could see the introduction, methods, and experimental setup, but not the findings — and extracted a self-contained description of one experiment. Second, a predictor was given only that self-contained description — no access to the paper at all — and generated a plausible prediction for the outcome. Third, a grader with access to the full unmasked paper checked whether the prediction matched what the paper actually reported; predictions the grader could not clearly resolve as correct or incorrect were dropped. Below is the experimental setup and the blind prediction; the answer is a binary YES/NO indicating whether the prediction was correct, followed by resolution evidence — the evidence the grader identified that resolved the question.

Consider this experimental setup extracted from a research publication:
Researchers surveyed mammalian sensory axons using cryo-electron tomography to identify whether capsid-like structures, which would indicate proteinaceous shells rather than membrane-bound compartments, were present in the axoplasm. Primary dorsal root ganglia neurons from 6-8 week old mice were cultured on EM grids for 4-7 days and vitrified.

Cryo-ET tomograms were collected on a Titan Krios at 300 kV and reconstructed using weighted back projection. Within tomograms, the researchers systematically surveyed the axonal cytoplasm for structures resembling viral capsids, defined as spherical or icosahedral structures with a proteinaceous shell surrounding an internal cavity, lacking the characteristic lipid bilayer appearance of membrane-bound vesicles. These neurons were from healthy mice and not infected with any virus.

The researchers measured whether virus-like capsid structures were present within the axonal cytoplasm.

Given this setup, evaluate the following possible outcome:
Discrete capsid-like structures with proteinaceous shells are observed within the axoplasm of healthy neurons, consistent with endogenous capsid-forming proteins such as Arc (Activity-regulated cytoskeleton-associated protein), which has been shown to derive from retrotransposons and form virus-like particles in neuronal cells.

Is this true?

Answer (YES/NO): NO